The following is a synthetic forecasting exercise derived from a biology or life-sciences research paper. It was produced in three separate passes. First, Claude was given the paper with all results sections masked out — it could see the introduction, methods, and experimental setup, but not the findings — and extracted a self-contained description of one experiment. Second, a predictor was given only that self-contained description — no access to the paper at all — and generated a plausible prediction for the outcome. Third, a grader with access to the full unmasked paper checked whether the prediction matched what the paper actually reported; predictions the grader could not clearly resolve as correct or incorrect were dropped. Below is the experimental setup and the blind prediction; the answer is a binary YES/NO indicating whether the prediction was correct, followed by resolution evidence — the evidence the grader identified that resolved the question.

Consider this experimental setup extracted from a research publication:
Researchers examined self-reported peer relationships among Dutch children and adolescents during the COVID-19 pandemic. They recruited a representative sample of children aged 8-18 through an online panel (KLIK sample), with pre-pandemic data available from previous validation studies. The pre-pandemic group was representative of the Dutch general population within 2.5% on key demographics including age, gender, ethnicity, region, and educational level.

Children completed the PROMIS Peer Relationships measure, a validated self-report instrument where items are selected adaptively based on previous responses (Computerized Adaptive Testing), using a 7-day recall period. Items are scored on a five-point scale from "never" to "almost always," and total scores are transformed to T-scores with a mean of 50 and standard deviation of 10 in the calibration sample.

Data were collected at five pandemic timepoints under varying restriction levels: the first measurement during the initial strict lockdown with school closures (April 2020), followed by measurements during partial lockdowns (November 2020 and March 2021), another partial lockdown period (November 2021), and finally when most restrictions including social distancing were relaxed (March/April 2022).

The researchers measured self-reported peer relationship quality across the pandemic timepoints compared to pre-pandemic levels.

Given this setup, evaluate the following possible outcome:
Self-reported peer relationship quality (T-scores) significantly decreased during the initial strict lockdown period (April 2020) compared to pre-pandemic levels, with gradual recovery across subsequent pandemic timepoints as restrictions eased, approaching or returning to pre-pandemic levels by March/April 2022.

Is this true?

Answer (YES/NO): YES